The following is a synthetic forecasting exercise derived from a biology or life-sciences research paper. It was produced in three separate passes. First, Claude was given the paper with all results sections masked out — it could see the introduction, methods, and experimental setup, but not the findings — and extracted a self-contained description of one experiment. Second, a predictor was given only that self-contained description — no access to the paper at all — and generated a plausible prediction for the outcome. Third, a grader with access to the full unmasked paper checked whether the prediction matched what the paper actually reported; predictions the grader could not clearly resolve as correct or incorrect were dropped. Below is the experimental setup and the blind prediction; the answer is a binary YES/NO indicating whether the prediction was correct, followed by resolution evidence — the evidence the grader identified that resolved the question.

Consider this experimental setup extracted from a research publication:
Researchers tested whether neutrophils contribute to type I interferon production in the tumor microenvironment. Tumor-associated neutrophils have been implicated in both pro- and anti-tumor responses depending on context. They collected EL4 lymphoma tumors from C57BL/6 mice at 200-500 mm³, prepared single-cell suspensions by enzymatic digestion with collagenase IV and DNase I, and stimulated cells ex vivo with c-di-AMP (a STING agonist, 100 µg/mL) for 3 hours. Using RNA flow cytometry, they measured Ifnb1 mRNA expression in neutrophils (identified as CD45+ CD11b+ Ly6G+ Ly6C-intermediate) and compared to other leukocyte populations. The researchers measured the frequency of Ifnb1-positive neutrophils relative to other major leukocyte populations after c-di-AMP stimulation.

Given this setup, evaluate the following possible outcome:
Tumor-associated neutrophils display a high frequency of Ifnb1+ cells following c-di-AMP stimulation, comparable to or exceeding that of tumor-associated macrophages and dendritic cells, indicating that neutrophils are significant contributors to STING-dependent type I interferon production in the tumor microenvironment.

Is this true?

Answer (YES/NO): NO